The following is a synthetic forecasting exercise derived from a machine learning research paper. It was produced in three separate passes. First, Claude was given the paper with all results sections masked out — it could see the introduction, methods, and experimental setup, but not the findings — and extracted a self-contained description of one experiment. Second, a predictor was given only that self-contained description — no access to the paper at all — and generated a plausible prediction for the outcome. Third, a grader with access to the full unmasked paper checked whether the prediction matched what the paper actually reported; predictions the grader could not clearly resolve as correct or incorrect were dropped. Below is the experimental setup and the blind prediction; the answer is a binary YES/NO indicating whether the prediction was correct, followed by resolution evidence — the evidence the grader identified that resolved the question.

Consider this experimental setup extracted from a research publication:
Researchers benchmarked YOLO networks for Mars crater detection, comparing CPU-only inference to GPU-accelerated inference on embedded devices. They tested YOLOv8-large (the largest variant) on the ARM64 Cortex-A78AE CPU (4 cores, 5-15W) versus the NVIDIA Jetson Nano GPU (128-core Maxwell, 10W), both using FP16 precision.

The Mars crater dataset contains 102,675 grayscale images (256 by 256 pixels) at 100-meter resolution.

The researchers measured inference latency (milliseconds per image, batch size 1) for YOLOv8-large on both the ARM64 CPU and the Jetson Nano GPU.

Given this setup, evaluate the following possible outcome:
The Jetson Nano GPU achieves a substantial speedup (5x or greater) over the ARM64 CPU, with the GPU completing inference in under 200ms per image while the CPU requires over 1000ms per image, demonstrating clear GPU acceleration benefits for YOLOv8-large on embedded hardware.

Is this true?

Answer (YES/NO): NO